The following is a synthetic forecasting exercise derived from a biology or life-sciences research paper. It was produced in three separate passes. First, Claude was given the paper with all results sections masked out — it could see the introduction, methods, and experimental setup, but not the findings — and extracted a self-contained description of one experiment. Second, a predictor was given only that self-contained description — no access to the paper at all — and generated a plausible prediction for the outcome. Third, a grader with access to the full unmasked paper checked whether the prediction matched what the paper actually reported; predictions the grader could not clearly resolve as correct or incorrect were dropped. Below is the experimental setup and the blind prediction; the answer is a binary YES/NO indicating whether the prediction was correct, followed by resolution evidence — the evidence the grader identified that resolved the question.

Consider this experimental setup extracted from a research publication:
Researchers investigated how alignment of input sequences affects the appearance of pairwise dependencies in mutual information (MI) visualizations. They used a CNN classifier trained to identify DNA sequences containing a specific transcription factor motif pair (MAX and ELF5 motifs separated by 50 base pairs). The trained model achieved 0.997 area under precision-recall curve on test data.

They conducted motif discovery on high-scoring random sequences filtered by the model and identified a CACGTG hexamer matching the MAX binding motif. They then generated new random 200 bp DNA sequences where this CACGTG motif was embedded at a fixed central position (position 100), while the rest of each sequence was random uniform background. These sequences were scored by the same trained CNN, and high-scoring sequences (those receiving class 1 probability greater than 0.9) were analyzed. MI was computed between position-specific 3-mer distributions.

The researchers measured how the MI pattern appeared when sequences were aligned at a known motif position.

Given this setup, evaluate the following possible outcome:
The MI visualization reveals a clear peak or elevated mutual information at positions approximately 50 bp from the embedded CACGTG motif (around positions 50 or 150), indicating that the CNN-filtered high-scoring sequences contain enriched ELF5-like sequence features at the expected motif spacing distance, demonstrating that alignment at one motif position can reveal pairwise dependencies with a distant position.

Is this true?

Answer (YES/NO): NO